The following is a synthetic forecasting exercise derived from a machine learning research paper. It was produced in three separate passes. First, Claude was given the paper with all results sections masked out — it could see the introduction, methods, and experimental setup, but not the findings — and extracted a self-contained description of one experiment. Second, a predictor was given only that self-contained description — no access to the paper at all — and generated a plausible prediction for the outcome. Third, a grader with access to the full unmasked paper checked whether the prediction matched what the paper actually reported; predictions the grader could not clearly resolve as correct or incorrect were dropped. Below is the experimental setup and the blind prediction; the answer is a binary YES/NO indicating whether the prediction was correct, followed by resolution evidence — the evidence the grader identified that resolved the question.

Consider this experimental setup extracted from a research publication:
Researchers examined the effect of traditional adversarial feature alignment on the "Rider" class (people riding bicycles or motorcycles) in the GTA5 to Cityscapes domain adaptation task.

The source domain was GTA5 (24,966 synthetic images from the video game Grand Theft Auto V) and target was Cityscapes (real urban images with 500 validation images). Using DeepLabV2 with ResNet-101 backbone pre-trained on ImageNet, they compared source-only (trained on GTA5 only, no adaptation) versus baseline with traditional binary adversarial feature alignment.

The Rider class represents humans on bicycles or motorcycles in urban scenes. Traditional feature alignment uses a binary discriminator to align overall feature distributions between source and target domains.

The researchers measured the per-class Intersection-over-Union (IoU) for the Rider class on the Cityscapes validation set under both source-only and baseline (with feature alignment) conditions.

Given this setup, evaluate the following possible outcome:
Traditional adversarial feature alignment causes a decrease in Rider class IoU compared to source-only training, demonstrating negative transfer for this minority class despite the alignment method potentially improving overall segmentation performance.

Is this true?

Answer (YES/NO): YES